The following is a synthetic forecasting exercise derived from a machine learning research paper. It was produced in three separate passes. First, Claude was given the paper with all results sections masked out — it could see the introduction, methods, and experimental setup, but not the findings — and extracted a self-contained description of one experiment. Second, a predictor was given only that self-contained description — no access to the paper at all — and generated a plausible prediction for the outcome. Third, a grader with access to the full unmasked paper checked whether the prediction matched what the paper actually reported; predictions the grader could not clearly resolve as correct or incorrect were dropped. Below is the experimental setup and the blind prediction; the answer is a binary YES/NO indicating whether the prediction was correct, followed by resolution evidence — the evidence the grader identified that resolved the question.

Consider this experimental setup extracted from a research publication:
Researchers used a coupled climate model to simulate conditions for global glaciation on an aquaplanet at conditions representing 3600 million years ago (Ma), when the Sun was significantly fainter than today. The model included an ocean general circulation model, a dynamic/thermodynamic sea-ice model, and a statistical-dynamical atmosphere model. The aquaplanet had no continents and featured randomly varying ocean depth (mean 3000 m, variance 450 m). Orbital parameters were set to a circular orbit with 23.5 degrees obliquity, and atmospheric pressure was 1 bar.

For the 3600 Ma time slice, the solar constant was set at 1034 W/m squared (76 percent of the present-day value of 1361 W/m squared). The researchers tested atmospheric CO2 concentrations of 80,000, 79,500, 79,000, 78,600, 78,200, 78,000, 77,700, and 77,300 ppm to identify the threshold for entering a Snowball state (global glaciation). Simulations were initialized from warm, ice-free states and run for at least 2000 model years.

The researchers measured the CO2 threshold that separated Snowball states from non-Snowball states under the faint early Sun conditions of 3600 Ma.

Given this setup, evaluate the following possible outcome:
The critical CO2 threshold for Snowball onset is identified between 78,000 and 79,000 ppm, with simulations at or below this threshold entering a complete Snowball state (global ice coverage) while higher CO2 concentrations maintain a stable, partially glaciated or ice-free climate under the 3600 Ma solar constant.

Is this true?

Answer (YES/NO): NO